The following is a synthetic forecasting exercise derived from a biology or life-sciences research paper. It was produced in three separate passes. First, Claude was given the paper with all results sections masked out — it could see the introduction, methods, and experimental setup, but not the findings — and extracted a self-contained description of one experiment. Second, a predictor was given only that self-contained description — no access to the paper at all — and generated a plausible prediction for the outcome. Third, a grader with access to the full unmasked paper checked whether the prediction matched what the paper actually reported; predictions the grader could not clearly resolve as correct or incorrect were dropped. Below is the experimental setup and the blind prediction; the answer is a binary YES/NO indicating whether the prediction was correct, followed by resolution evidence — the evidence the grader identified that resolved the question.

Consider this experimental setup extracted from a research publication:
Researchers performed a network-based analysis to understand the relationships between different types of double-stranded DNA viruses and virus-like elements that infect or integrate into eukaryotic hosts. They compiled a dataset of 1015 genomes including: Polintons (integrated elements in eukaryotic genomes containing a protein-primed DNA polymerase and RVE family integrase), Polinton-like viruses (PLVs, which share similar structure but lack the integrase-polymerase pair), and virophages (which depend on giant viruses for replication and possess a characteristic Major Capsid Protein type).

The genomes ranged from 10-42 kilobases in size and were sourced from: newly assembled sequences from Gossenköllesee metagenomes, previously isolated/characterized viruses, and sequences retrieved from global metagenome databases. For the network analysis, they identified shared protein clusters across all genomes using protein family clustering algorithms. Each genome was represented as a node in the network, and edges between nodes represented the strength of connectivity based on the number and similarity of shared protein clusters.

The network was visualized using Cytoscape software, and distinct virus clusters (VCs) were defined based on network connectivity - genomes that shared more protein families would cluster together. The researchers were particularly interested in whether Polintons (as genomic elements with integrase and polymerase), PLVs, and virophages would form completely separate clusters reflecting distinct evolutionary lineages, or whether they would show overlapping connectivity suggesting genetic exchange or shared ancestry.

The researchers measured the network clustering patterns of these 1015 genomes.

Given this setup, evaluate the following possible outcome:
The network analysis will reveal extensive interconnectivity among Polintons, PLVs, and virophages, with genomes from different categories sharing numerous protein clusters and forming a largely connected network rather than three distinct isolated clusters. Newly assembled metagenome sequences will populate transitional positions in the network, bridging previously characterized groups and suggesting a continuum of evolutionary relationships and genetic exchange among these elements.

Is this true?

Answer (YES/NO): YES